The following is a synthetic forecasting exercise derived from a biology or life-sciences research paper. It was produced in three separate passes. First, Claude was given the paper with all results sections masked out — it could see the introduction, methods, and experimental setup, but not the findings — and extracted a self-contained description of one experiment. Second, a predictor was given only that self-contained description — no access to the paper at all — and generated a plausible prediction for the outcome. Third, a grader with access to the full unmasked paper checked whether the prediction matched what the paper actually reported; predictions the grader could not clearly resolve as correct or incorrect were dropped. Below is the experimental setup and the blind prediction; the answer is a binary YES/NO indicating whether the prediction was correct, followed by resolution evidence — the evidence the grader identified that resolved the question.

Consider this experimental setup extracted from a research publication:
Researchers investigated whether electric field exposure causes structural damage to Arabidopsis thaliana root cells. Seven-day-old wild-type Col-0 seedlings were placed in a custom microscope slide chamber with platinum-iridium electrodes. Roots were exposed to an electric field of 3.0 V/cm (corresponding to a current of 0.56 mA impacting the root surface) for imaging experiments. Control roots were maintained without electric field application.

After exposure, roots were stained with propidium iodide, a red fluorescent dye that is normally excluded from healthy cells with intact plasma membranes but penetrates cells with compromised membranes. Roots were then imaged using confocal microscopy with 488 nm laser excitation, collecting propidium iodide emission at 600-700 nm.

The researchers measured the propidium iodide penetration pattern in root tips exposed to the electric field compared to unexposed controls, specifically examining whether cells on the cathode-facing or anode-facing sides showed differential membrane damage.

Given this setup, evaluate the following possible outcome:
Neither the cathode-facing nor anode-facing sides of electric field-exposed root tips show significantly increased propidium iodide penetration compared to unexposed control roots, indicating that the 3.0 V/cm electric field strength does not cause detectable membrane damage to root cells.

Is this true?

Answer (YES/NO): NO